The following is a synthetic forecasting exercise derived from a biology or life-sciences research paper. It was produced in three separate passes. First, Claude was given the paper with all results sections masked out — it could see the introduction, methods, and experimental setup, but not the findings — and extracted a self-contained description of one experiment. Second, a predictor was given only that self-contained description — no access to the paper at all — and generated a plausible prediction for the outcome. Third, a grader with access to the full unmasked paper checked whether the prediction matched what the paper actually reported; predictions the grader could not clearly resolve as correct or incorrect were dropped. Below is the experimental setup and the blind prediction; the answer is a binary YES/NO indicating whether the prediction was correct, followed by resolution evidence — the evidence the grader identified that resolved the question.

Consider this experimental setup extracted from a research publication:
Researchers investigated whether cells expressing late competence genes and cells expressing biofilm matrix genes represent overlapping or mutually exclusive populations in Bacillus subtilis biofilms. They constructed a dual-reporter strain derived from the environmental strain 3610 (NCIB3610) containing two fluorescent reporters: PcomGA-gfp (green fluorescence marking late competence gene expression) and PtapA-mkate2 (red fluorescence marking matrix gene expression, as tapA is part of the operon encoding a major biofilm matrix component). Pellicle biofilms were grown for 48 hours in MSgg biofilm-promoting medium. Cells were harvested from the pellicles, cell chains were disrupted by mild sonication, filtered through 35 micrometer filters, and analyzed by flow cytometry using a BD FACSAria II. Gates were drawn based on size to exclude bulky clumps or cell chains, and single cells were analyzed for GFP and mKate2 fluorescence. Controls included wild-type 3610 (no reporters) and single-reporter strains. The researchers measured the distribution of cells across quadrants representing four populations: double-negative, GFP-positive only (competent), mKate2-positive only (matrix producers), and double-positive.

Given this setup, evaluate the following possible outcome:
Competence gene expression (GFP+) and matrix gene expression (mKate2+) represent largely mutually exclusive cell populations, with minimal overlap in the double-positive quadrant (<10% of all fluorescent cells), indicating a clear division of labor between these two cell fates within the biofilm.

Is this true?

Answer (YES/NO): YES